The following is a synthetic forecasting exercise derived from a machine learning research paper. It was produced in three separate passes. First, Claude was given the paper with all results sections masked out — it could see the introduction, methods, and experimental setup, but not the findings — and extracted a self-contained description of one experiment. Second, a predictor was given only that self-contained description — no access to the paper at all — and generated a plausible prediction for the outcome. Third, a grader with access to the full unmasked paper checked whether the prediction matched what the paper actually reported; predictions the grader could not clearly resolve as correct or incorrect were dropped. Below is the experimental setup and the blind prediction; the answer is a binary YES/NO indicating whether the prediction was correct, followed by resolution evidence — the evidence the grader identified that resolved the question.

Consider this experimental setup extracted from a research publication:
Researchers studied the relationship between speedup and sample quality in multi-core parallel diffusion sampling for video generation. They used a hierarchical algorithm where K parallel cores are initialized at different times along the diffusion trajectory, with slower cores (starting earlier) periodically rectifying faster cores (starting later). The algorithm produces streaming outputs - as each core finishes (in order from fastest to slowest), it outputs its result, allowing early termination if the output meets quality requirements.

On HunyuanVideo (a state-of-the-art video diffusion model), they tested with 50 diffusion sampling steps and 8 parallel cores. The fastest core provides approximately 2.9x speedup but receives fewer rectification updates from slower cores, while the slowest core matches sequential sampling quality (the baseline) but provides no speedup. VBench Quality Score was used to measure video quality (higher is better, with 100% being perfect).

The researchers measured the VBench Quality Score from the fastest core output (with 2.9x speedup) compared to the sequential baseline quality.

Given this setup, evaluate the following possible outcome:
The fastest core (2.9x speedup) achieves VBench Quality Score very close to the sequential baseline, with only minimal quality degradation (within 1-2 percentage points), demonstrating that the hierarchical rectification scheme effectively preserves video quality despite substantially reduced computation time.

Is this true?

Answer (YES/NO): YES